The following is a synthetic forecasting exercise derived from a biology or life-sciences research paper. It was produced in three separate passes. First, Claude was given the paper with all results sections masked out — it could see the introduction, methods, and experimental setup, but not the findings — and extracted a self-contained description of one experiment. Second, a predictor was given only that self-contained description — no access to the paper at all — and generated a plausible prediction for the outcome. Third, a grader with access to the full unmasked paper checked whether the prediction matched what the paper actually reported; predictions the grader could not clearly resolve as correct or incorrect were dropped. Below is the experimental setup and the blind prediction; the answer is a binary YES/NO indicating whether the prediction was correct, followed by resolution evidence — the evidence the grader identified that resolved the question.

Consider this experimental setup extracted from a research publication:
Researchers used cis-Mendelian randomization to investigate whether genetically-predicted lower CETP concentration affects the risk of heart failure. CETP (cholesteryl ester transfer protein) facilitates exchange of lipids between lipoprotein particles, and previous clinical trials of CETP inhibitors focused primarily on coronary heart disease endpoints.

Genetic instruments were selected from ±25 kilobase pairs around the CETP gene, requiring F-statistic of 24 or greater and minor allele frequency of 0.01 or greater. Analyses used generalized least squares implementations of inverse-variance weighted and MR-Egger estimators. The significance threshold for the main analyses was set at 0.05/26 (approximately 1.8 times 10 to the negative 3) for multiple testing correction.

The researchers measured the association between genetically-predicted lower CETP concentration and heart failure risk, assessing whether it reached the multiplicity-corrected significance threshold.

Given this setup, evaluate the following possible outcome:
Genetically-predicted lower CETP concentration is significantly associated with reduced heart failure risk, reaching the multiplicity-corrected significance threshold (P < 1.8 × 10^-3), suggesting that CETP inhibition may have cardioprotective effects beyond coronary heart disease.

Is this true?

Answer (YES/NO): NO